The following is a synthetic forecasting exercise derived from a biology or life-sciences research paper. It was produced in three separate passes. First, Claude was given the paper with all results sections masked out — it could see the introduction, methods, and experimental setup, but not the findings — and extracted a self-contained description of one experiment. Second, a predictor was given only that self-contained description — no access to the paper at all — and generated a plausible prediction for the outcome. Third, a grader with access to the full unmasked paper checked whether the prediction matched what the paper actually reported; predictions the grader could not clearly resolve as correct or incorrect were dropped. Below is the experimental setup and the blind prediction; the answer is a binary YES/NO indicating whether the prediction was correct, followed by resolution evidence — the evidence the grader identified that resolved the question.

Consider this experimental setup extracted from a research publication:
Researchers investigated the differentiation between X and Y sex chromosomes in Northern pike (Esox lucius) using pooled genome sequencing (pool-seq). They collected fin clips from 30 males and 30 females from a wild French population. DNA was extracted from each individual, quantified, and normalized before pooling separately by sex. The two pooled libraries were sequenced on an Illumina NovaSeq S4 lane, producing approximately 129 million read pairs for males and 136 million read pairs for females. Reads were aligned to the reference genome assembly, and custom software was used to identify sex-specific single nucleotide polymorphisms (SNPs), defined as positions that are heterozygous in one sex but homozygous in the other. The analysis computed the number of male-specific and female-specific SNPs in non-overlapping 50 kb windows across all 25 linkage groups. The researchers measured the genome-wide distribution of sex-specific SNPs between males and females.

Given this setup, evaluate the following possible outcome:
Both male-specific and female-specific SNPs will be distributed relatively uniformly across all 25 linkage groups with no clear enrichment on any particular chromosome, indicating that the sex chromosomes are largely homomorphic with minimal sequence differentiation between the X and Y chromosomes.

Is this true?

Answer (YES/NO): NO